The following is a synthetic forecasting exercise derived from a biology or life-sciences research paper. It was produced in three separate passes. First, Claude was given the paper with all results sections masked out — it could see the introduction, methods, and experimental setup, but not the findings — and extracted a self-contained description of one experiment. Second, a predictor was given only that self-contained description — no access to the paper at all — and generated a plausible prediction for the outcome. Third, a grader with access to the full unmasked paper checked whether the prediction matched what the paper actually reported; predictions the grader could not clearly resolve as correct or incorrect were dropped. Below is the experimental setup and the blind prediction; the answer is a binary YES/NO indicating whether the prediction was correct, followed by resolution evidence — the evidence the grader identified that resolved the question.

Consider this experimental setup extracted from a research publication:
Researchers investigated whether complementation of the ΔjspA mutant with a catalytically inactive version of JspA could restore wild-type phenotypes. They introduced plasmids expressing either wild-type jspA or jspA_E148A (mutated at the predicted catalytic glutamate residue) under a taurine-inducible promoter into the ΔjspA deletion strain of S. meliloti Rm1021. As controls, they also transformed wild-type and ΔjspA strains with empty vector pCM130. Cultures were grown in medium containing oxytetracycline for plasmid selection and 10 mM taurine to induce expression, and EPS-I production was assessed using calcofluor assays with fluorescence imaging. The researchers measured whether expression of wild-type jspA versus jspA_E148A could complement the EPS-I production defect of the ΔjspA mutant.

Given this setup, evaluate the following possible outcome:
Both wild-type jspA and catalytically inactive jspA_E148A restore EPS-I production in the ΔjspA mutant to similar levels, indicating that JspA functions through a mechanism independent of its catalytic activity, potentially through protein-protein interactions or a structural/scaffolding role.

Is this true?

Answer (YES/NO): NO